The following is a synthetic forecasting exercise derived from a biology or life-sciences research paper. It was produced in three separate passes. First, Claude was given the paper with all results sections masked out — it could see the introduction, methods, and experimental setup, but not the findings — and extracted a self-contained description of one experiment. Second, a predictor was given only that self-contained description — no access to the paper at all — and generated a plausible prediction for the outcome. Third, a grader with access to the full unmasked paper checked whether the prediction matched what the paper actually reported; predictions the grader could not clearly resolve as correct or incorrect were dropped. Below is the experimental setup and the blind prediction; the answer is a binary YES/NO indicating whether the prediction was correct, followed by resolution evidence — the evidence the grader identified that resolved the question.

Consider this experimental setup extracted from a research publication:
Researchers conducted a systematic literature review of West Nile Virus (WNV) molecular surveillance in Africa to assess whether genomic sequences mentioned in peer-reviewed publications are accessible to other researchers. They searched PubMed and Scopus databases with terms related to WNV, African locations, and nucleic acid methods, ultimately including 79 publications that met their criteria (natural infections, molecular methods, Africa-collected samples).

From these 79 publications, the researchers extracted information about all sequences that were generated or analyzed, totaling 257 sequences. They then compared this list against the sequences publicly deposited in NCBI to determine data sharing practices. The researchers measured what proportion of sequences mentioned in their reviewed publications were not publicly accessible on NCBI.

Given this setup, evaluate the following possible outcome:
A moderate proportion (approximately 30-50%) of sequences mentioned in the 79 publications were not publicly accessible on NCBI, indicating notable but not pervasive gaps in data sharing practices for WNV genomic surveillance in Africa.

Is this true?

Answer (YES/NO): NO